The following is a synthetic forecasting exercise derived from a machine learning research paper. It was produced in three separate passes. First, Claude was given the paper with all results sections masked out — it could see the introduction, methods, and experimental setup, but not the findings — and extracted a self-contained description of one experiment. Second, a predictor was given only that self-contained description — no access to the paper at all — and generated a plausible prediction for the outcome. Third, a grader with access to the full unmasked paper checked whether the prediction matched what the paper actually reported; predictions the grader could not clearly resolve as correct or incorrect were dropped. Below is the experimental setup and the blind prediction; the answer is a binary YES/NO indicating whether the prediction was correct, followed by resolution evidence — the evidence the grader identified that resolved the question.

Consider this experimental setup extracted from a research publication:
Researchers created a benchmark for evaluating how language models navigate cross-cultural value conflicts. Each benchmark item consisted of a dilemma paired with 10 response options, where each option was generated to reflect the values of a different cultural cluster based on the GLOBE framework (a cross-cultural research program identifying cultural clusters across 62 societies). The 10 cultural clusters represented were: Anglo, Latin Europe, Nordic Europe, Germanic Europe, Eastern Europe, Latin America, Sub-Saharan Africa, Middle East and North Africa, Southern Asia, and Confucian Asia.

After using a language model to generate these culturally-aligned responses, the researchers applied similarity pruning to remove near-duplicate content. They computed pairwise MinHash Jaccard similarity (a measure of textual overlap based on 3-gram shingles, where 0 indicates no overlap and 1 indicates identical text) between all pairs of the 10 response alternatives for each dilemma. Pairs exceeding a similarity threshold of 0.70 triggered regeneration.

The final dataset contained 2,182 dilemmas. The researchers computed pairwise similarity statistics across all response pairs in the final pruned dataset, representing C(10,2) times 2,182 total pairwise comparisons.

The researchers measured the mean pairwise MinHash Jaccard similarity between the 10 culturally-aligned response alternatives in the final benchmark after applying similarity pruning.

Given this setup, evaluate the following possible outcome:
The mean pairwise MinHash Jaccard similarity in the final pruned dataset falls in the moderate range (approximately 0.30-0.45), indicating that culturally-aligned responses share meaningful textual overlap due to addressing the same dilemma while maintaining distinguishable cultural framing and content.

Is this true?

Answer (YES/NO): NO